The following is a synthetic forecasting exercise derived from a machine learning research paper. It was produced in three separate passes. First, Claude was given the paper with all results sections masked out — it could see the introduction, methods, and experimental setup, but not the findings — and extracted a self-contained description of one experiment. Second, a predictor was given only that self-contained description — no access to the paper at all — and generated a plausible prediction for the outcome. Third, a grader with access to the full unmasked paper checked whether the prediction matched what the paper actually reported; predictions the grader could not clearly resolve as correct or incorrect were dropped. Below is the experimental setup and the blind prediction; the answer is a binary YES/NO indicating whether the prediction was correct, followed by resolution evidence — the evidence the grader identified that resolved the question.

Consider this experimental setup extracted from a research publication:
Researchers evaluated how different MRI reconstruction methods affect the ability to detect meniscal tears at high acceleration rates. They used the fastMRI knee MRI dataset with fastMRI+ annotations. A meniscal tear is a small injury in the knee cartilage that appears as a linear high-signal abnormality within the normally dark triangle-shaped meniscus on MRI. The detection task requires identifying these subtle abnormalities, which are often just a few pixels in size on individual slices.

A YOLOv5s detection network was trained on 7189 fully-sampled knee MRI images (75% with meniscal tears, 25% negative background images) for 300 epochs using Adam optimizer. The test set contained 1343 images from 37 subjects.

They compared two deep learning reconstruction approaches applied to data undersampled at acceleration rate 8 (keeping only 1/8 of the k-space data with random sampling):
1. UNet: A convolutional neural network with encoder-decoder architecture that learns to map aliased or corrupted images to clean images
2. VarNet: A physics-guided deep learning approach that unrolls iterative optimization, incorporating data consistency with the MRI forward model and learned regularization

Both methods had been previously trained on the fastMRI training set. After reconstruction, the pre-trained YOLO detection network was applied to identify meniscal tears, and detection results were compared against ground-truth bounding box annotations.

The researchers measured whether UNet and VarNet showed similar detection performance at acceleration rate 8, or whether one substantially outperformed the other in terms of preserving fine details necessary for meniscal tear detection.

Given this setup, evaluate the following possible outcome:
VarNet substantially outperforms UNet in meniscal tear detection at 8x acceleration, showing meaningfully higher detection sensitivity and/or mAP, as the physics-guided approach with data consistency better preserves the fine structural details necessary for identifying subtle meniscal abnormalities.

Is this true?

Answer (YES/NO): NO